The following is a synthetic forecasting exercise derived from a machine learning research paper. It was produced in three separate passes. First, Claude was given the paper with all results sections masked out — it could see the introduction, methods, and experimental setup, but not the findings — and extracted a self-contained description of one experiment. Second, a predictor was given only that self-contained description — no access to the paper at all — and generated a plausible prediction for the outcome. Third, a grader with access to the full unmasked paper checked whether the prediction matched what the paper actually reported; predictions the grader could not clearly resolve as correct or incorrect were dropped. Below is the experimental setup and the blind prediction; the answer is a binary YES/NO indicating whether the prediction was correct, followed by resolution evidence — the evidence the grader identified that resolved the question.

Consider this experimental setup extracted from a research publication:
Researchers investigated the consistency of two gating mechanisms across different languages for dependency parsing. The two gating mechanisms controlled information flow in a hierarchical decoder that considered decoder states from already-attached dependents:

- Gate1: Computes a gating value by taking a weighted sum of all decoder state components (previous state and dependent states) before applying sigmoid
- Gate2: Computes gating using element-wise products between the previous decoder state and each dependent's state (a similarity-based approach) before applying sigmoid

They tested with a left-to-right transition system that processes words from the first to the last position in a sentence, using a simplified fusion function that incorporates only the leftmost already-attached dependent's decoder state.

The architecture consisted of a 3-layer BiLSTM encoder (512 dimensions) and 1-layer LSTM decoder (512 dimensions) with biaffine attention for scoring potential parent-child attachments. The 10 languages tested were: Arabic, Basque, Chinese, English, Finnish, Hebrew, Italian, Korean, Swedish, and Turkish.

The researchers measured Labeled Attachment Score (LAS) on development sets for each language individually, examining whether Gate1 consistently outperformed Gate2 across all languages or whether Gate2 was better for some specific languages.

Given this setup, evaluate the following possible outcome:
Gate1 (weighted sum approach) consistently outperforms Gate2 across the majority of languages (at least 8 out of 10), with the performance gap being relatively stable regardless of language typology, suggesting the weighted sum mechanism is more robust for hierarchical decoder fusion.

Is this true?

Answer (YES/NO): NO